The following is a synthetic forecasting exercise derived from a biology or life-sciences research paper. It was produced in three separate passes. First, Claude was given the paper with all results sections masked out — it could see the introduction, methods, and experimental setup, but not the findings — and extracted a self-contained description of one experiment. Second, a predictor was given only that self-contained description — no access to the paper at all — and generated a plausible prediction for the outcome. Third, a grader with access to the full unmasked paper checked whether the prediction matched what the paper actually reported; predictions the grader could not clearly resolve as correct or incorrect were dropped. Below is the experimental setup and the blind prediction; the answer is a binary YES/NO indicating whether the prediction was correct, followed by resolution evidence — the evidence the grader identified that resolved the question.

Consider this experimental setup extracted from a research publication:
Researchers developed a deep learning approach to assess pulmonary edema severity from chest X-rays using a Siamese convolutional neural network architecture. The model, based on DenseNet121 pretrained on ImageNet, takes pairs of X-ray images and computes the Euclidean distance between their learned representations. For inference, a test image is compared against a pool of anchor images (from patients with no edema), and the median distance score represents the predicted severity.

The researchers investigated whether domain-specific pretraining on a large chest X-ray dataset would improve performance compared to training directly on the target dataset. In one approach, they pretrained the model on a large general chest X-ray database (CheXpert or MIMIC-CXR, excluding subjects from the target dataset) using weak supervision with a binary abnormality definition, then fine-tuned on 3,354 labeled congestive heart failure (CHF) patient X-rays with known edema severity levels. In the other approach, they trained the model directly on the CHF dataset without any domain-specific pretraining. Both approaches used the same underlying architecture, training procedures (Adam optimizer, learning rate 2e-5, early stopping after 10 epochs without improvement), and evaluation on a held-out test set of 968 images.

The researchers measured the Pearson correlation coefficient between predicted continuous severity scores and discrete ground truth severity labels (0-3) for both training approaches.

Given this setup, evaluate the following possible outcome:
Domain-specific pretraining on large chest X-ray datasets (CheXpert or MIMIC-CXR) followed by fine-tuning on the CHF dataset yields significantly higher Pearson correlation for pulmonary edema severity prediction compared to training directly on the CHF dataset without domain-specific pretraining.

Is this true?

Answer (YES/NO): NO